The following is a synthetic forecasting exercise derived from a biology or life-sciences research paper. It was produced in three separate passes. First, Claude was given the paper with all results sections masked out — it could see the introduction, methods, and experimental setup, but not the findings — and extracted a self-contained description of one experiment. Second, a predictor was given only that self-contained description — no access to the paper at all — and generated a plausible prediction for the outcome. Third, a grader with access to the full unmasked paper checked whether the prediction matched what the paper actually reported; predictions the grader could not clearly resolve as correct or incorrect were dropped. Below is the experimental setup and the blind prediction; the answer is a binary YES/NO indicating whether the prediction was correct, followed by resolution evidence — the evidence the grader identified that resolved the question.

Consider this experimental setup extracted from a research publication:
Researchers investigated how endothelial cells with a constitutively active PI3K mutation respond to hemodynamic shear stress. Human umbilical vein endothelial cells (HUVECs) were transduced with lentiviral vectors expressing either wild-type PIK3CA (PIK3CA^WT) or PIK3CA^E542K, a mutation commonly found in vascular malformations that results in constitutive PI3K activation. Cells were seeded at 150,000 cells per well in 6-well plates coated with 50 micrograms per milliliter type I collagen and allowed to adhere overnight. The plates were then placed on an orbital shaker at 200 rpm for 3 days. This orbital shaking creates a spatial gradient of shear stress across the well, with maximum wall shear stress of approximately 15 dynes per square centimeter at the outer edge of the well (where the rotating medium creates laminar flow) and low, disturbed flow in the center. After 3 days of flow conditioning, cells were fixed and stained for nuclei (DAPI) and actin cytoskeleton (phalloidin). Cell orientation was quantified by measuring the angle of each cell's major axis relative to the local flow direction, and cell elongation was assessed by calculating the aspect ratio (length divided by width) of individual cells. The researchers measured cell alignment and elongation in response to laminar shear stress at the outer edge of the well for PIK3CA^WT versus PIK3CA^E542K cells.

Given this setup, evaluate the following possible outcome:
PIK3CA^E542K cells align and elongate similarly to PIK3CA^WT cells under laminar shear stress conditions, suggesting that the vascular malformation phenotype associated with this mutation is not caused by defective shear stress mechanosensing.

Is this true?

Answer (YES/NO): NO